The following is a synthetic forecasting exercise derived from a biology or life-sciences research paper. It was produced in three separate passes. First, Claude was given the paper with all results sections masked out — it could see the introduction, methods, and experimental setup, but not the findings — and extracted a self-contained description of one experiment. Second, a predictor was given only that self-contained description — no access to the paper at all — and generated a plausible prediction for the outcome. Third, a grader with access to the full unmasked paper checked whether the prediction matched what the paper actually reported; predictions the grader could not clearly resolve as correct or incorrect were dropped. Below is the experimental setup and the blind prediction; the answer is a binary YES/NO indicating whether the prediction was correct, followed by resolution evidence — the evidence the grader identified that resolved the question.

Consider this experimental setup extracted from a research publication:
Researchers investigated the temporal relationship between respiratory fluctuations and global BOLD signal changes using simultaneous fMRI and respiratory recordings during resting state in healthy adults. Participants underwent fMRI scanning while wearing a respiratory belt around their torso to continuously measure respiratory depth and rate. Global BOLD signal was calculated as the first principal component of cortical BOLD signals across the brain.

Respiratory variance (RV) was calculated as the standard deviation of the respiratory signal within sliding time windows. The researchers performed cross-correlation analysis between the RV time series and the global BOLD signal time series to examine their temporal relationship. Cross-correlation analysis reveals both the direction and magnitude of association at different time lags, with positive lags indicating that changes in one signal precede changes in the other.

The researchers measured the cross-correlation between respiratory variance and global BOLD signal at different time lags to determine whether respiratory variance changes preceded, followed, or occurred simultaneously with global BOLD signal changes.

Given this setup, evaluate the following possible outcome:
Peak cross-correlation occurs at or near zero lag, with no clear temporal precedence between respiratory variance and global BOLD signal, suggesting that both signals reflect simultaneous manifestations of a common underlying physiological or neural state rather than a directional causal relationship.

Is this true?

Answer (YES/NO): NO